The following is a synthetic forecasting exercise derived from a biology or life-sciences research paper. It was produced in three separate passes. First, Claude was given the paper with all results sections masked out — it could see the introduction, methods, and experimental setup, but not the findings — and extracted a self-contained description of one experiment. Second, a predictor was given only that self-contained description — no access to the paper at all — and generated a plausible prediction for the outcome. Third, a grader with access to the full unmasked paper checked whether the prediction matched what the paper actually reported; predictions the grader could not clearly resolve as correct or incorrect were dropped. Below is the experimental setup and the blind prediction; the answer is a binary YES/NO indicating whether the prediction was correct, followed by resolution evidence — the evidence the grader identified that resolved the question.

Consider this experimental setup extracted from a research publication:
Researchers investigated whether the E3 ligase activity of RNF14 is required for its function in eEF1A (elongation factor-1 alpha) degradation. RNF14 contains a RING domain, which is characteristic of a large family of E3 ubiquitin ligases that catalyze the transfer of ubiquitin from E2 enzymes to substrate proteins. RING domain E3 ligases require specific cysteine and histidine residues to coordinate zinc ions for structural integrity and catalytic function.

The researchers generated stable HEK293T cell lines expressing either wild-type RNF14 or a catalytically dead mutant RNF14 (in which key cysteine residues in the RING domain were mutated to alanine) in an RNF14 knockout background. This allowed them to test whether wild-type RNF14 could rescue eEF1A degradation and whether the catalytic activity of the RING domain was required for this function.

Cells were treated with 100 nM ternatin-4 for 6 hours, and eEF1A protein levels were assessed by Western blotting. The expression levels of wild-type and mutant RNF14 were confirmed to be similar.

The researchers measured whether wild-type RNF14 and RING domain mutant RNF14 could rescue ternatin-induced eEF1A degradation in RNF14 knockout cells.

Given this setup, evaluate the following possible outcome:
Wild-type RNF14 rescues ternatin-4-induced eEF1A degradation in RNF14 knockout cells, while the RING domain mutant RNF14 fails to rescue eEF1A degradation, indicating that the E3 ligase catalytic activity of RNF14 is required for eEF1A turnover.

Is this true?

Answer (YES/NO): YES